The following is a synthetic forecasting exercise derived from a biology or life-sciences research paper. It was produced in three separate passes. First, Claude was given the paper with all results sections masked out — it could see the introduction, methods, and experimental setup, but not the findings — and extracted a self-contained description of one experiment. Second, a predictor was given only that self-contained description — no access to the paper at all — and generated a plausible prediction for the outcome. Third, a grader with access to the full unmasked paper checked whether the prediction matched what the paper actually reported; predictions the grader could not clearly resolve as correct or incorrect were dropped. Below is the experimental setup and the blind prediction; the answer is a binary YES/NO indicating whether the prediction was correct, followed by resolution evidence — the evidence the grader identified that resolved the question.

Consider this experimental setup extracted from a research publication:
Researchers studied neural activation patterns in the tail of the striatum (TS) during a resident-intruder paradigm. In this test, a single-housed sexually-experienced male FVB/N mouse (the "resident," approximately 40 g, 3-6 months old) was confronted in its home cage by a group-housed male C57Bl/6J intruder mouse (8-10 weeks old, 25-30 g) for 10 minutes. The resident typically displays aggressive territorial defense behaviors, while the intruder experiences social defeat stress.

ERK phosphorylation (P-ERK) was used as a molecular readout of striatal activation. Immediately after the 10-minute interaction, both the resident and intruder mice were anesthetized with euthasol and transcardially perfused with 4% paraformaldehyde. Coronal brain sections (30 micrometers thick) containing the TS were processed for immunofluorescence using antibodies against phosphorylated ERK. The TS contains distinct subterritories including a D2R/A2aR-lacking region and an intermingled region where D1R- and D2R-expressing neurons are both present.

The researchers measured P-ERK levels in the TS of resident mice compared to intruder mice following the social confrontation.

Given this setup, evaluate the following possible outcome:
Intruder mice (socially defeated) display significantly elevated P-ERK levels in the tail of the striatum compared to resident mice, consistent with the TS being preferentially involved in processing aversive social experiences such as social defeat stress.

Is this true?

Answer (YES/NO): NO